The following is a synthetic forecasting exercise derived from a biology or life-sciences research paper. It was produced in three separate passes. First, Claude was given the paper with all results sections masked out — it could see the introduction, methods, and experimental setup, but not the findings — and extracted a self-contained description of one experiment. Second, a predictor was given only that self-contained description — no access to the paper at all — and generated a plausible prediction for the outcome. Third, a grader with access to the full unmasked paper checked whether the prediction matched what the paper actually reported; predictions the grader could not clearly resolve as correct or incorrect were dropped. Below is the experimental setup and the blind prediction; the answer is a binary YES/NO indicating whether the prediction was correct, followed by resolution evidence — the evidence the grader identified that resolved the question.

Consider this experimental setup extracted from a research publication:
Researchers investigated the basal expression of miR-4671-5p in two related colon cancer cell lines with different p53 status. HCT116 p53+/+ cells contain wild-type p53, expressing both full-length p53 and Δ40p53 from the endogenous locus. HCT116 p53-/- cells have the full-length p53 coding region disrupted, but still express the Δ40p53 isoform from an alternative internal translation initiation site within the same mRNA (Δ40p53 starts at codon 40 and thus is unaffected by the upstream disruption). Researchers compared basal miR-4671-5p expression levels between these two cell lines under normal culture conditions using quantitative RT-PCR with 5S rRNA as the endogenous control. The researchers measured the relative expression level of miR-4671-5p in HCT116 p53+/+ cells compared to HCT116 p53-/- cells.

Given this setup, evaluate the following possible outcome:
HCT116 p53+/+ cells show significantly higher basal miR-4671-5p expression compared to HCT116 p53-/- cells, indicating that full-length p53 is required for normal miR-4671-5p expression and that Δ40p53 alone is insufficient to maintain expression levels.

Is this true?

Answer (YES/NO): NO